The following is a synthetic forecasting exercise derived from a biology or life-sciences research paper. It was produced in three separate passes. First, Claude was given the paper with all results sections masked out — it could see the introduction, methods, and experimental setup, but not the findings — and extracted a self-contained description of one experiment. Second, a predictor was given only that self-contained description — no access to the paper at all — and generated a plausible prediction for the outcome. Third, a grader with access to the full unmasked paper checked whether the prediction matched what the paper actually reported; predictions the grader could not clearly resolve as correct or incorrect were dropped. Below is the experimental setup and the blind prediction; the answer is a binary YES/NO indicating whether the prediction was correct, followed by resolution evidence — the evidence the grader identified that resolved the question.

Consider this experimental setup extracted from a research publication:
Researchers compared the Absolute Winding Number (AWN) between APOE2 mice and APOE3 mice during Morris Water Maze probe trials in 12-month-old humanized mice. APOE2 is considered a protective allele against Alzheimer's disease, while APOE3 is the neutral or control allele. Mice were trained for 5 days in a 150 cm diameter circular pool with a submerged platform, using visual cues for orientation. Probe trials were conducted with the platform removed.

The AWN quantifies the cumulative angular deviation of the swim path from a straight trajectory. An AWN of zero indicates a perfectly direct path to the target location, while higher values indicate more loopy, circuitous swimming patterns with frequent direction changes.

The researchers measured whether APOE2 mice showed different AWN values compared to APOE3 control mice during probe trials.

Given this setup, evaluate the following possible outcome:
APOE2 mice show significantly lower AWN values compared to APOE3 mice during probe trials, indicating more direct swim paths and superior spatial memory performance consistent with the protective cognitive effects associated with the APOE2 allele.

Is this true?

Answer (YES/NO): NO